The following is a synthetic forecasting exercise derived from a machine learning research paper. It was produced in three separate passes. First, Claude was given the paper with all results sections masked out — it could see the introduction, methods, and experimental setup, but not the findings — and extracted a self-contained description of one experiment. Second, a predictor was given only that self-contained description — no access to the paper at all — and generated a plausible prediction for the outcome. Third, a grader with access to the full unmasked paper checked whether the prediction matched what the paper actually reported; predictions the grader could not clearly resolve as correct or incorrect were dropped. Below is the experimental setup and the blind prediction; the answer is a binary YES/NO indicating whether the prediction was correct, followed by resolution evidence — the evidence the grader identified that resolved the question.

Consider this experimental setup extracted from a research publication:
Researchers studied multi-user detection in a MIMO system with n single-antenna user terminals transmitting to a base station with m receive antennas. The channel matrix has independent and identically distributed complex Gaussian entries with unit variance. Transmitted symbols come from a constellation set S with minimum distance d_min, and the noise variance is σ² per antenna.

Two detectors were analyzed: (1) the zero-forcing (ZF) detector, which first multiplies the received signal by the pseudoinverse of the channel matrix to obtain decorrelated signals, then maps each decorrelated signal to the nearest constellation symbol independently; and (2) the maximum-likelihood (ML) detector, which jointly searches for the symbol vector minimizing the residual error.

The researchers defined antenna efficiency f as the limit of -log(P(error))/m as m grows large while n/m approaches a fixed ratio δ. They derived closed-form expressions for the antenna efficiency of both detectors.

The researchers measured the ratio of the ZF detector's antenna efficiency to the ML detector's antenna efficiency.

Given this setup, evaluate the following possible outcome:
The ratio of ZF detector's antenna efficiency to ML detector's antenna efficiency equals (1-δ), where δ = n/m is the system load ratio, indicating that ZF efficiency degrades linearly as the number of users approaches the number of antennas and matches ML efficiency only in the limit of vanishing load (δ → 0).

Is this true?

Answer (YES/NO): YES